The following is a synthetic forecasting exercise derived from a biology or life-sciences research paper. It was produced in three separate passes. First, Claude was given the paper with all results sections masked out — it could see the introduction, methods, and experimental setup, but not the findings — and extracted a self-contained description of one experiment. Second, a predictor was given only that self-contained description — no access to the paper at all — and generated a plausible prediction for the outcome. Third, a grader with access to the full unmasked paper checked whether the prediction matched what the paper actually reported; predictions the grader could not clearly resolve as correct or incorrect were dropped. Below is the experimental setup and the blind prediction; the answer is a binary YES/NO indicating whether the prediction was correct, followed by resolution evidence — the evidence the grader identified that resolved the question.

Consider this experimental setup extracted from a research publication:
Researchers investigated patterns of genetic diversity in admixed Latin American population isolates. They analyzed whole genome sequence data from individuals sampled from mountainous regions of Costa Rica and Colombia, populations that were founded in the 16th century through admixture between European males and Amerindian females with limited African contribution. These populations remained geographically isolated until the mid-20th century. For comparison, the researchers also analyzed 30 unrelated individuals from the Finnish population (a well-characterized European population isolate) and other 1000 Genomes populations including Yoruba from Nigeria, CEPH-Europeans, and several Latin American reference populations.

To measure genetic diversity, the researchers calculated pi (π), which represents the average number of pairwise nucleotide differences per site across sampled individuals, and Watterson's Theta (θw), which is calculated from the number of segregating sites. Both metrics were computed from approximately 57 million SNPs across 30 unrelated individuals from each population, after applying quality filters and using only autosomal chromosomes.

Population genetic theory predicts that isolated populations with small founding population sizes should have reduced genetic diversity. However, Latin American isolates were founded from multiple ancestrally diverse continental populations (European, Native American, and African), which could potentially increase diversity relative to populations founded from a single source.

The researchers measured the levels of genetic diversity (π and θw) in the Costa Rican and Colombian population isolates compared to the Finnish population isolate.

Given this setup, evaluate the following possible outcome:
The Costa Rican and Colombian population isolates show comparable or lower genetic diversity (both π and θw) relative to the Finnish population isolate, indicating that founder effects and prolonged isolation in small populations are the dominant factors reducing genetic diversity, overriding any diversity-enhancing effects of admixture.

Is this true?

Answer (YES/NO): NO